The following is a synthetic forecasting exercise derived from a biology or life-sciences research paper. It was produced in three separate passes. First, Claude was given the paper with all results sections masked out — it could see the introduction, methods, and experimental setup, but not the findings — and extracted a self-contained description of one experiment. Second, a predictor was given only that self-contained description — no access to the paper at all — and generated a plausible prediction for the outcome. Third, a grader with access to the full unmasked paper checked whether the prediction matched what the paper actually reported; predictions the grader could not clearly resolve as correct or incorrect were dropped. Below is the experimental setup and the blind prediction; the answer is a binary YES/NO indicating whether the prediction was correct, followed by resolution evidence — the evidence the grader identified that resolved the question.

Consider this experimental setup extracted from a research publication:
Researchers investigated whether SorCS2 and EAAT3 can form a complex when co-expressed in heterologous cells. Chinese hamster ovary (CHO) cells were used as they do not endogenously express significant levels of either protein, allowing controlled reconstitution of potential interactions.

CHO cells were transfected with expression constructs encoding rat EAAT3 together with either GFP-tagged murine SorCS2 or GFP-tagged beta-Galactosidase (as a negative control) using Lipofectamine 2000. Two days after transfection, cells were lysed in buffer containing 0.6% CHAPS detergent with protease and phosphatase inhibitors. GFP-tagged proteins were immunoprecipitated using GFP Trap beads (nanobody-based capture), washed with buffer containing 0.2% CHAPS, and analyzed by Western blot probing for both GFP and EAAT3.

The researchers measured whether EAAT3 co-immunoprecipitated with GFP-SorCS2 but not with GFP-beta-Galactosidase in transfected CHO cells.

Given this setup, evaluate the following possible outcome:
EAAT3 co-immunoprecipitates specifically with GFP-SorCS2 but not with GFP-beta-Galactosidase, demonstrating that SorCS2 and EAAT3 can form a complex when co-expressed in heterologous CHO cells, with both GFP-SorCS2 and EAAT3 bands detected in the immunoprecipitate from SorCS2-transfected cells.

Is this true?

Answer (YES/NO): YES